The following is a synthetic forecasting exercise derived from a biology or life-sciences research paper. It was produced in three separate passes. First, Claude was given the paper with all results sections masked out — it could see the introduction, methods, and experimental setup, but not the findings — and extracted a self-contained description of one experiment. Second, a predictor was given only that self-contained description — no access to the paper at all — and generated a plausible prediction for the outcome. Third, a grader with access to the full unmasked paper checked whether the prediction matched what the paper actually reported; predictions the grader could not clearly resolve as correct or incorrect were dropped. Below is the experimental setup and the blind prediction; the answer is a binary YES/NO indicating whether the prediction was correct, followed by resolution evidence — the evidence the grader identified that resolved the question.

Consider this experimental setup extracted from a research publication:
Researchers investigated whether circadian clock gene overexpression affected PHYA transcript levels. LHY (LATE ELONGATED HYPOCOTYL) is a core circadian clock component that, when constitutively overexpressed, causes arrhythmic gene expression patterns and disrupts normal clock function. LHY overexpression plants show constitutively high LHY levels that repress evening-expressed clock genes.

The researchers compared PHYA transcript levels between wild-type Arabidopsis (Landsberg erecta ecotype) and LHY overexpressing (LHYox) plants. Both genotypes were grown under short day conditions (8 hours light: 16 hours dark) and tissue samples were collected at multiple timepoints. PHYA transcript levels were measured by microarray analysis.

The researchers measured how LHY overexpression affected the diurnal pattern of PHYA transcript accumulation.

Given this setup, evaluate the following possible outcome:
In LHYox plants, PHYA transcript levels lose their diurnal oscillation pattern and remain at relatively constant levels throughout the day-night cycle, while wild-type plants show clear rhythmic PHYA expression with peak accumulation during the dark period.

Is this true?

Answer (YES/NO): NO